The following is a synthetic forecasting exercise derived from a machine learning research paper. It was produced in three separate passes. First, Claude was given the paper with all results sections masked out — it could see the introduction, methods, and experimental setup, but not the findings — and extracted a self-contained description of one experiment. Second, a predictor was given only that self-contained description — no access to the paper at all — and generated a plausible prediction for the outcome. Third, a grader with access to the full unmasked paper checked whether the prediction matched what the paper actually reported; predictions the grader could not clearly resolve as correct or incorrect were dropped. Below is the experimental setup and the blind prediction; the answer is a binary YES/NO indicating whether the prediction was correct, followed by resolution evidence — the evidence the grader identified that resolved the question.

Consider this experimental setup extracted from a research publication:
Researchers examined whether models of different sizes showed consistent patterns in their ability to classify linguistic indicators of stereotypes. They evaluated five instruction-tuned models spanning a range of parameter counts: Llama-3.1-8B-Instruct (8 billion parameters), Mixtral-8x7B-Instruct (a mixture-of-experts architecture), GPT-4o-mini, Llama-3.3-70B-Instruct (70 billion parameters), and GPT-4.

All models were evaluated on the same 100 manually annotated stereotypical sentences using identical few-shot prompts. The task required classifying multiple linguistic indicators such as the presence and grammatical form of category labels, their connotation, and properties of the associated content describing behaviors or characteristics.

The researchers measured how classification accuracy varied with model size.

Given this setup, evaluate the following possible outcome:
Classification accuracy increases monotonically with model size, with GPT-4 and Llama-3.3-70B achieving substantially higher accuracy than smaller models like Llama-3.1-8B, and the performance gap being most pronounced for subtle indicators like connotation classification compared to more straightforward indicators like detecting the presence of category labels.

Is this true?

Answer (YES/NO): NO